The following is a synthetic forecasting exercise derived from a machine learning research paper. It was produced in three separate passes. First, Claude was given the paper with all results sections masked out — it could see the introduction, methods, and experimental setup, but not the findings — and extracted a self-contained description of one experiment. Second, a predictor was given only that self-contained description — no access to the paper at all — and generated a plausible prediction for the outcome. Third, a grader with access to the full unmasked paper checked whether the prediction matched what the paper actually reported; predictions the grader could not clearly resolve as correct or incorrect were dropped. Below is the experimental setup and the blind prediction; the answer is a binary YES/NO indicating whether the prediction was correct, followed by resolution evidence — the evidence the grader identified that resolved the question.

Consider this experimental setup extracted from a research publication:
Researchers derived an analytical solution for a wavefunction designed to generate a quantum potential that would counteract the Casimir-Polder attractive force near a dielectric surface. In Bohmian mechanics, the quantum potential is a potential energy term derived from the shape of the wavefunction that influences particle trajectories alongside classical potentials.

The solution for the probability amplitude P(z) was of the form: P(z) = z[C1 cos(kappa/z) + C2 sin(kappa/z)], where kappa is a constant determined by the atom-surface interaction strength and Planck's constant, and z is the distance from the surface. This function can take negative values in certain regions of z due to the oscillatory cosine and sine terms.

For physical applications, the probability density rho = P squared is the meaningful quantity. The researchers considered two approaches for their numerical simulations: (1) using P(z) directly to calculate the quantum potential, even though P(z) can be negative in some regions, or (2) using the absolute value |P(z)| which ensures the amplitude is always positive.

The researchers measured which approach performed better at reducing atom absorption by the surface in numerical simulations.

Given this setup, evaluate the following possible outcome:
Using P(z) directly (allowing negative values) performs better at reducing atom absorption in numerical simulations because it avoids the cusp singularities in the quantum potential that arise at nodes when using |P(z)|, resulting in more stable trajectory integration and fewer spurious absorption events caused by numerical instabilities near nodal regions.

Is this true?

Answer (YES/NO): NO